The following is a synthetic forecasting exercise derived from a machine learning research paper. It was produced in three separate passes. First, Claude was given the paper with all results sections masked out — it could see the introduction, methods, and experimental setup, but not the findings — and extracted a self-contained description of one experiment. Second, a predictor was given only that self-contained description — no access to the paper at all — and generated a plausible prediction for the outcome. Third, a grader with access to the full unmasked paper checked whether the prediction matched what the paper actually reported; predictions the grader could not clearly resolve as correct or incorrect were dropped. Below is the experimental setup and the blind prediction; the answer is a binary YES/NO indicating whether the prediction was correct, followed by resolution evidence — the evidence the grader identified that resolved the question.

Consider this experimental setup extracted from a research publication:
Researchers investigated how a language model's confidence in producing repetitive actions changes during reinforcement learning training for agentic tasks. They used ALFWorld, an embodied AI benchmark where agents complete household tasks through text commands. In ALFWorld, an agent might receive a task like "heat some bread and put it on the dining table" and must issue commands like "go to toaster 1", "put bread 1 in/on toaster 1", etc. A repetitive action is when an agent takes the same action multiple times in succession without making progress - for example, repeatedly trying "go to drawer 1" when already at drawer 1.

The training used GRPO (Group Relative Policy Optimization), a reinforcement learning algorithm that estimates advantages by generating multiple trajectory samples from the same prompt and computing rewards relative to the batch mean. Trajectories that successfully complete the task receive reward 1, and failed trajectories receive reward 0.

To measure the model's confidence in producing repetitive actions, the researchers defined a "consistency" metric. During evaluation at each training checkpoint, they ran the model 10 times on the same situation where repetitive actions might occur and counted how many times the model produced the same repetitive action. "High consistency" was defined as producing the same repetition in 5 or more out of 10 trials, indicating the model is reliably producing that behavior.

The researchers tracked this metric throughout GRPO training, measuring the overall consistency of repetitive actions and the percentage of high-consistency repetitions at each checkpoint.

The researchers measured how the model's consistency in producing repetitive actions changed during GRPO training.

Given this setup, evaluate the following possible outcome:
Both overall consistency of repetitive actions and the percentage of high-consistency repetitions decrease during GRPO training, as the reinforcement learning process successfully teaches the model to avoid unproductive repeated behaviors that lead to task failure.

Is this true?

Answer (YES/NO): NO